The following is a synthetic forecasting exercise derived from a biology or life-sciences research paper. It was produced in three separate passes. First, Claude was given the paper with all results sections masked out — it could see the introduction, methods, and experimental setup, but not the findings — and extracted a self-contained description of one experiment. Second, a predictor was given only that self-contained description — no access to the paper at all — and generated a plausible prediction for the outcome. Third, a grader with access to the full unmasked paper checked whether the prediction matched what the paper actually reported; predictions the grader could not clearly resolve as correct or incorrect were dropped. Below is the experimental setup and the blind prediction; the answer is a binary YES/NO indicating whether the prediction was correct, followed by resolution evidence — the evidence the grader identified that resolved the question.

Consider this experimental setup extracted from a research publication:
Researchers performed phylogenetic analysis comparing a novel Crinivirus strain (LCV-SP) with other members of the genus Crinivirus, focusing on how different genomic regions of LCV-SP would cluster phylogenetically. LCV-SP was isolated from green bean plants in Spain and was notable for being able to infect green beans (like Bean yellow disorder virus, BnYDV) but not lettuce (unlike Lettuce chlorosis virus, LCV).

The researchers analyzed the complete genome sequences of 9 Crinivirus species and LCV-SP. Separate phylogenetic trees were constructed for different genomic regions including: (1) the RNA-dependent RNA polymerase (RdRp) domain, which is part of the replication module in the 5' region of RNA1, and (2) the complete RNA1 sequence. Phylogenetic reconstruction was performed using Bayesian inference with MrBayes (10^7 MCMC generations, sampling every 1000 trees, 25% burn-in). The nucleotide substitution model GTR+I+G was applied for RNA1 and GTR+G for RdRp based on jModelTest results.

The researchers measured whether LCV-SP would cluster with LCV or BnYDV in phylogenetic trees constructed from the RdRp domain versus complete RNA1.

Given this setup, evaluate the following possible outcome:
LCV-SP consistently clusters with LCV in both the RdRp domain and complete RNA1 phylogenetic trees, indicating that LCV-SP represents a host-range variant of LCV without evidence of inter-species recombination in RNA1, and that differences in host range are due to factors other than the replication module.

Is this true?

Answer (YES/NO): NO